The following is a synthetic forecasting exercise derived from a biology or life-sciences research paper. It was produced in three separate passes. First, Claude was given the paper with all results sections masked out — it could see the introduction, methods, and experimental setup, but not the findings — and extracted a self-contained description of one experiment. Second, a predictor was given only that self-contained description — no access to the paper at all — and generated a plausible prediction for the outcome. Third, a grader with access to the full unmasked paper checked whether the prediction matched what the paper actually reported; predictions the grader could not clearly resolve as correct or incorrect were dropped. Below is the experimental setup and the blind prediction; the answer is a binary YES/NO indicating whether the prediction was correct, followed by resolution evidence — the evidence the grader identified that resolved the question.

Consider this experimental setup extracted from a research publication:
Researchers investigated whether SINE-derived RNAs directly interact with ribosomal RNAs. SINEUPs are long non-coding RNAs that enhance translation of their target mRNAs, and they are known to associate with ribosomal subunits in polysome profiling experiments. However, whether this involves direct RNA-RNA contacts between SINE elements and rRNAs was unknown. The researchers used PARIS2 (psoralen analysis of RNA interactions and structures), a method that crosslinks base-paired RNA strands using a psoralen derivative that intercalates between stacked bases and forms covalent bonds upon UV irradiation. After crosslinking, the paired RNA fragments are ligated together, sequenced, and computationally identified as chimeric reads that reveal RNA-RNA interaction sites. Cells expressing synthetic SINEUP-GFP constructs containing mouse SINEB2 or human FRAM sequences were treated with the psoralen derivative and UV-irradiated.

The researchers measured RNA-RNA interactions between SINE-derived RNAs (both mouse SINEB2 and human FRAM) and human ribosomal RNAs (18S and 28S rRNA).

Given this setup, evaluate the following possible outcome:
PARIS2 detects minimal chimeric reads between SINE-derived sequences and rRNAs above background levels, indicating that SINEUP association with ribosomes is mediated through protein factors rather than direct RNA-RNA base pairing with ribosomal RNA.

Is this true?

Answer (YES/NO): NO